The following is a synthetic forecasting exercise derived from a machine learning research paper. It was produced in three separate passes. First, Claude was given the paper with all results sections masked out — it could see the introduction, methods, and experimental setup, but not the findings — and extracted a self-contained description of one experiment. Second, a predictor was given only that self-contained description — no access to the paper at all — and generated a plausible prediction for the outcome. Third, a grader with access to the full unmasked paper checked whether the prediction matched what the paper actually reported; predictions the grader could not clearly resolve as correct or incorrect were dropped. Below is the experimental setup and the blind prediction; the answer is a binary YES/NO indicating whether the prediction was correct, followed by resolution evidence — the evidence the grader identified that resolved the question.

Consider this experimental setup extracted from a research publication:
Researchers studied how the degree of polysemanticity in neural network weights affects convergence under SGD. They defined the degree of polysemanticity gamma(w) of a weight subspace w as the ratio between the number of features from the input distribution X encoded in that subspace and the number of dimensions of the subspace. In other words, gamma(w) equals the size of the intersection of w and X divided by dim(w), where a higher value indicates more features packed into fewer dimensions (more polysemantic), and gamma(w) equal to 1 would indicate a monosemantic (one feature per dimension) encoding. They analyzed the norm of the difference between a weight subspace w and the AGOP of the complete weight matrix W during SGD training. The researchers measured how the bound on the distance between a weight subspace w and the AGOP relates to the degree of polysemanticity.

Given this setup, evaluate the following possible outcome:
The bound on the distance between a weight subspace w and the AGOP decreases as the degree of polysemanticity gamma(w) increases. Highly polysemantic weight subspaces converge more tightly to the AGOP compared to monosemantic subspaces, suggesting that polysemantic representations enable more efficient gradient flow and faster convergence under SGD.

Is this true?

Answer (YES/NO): YES